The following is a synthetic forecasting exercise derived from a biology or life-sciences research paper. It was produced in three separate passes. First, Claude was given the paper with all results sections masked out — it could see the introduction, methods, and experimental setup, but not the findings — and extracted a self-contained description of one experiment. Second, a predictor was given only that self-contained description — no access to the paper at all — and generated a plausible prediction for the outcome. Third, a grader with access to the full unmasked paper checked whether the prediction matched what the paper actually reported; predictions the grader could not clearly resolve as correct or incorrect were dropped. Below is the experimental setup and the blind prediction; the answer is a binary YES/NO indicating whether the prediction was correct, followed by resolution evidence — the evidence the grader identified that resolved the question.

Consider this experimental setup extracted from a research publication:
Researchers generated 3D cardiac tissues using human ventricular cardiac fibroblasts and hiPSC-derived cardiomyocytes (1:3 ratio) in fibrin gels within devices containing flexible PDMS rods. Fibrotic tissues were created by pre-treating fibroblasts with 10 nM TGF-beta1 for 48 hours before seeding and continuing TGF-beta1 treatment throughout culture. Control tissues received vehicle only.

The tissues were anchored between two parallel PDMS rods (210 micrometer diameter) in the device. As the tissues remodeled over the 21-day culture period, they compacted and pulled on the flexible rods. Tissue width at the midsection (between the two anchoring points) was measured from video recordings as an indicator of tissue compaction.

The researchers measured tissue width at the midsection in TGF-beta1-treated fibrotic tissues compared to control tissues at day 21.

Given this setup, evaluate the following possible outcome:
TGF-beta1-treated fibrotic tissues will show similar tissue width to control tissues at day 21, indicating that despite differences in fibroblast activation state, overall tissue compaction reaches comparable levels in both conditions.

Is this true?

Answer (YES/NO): YES